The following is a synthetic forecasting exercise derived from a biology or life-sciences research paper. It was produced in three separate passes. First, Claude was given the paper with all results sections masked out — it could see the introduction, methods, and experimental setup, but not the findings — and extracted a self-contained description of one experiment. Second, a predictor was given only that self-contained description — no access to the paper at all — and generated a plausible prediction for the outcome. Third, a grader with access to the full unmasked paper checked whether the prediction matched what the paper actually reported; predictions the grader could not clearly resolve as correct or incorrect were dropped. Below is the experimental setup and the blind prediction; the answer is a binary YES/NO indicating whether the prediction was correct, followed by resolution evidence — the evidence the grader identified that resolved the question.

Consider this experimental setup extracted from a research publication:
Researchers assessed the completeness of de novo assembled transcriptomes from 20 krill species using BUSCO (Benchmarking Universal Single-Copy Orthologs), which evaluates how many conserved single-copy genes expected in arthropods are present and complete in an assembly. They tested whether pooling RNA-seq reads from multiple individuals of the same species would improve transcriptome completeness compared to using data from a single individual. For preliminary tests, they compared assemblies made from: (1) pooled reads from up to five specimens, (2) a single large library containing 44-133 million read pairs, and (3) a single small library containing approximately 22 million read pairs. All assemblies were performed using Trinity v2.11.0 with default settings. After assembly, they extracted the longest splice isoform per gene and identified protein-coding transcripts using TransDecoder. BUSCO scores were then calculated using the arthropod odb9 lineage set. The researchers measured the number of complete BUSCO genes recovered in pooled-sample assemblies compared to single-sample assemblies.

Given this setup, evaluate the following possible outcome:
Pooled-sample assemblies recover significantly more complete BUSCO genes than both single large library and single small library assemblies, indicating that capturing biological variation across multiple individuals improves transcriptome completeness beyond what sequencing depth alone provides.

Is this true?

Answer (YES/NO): YES